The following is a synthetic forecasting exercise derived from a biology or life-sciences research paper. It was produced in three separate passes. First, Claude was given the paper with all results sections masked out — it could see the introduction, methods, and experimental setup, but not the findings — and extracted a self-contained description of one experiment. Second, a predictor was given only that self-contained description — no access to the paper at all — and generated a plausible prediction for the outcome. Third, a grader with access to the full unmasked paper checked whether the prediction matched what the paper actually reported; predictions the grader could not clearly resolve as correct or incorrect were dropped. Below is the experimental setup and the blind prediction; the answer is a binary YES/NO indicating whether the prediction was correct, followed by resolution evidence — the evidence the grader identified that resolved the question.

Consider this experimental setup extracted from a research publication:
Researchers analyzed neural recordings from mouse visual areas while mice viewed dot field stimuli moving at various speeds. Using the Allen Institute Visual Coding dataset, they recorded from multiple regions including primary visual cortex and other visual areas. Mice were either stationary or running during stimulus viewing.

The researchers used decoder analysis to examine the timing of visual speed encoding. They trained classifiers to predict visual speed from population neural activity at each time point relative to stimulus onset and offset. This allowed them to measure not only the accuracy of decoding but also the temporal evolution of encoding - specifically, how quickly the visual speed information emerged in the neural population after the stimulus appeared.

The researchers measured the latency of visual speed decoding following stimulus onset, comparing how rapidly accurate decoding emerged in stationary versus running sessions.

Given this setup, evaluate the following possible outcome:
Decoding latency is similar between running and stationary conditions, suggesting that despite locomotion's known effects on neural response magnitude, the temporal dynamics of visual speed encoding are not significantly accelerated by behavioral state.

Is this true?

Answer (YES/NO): NO